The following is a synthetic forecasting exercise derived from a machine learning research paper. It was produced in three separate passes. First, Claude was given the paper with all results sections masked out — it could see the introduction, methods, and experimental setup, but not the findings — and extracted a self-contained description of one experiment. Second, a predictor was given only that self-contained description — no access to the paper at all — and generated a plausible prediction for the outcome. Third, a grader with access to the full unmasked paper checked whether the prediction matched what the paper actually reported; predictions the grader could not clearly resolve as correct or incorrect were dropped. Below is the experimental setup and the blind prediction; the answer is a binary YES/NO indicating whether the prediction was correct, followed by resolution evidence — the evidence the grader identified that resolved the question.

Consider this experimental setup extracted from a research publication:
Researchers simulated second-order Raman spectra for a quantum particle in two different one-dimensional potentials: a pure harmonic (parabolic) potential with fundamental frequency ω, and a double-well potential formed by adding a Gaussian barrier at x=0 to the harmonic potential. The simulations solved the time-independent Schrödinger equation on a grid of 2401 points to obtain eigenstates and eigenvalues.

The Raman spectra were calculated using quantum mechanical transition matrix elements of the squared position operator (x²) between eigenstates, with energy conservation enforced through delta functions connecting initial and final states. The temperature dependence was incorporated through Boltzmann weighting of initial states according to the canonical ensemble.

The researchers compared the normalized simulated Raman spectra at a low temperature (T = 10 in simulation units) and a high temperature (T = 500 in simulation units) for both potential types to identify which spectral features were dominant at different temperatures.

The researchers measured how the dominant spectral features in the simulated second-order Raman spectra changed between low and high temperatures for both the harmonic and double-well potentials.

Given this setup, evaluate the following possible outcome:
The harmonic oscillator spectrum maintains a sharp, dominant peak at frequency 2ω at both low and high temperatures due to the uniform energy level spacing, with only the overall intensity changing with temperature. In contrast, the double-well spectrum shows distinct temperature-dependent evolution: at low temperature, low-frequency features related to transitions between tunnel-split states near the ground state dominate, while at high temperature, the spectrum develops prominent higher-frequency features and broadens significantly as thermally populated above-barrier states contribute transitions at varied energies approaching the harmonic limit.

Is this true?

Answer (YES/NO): YES